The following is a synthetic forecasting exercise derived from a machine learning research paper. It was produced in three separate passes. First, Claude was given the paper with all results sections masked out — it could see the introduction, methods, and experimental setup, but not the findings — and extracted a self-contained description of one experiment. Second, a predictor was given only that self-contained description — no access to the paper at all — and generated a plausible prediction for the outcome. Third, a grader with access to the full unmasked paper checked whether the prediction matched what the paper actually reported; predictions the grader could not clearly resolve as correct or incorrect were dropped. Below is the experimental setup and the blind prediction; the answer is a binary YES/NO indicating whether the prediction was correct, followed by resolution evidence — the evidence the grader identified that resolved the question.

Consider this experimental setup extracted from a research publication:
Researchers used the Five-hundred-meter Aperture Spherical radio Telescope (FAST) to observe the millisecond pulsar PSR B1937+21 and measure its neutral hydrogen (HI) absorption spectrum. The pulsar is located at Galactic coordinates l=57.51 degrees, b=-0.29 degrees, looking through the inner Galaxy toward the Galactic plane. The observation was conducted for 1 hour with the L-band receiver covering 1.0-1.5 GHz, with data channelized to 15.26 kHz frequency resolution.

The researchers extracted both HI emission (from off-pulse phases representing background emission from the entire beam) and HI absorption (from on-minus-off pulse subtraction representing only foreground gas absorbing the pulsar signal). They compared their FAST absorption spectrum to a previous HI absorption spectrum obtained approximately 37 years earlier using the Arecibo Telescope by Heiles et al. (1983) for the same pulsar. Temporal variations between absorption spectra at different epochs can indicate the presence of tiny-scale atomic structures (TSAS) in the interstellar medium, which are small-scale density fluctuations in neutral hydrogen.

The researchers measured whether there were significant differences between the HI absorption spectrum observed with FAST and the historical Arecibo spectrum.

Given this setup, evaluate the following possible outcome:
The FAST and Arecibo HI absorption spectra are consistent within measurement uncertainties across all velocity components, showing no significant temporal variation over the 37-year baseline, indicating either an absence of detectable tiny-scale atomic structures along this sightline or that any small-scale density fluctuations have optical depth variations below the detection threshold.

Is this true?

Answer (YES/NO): NO